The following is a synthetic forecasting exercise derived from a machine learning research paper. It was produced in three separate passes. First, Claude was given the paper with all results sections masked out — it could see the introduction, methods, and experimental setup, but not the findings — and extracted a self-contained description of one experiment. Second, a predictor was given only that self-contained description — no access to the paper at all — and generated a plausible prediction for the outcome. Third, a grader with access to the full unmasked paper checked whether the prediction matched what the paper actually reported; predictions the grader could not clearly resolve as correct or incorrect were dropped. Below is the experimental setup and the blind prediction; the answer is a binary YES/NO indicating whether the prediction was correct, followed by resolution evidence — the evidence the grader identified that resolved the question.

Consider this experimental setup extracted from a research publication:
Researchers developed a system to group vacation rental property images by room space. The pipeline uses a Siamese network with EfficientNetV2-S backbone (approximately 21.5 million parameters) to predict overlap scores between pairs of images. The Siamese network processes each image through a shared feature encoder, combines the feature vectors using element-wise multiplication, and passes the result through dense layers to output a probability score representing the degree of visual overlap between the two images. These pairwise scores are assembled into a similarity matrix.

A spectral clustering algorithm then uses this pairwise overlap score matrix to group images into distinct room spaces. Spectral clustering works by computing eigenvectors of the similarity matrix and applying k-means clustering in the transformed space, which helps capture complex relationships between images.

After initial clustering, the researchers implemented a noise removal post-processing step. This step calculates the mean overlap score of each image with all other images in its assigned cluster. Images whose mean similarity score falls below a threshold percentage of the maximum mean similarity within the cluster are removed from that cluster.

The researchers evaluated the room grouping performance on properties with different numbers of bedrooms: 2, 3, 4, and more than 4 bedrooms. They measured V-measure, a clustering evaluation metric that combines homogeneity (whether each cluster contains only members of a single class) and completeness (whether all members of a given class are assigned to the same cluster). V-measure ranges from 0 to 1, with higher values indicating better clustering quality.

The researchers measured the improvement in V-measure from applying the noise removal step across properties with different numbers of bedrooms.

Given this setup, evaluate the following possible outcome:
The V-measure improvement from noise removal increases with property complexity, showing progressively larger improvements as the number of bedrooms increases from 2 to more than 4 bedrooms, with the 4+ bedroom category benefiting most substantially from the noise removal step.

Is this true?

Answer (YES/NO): NO